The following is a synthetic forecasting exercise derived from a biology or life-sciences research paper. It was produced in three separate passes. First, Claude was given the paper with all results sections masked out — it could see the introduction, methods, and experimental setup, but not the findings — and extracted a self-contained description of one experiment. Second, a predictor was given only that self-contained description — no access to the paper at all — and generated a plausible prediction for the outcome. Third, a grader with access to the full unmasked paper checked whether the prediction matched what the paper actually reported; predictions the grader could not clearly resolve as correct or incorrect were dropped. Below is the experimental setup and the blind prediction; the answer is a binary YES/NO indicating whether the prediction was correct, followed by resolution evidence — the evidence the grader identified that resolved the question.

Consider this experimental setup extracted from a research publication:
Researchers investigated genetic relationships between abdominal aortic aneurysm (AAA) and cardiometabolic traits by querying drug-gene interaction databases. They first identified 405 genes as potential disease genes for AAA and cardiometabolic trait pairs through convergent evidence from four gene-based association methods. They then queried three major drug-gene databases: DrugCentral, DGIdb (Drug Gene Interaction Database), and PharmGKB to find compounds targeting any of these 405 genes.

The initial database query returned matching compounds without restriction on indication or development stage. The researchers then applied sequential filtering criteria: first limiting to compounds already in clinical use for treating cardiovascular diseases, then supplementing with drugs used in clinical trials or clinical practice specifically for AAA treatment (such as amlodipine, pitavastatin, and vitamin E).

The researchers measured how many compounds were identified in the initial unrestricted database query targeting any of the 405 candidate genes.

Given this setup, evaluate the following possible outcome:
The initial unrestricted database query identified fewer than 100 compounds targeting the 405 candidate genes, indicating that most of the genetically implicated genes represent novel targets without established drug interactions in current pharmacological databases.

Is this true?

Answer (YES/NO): NO